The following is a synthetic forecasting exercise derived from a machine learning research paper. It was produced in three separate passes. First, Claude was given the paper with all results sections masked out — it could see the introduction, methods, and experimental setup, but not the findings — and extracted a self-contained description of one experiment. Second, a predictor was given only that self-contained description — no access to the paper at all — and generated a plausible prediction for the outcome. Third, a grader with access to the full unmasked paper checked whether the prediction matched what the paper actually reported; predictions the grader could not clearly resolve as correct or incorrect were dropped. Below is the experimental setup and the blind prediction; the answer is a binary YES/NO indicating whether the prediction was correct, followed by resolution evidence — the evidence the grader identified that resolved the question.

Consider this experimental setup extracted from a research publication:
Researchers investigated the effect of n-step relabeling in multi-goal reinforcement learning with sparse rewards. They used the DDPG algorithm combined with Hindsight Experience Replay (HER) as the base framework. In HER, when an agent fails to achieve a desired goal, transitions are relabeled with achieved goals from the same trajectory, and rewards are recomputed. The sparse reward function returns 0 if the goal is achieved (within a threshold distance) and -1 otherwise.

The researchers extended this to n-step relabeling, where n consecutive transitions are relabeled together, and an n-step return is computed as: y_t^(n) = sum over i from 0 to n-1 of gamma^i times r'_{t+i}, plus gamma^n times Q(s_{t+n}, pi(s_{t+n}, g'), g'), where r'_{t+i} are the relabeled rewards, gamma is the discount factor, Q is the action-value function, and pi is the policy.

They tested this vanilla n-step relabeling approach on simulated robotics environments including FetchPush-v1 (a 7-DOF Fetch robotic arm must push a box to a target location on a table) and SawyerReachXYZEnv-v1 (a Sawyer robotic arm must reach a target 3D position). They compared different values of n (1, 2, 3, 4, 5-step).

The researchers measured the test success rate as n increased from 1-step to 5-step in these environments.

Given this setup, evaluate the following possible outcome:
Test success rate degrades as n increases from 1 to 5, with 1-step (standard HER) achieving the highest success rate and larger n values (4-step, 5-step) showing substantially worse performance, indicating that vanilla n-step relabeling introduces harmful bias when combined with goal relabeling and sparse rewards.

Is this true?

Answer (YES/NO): YES